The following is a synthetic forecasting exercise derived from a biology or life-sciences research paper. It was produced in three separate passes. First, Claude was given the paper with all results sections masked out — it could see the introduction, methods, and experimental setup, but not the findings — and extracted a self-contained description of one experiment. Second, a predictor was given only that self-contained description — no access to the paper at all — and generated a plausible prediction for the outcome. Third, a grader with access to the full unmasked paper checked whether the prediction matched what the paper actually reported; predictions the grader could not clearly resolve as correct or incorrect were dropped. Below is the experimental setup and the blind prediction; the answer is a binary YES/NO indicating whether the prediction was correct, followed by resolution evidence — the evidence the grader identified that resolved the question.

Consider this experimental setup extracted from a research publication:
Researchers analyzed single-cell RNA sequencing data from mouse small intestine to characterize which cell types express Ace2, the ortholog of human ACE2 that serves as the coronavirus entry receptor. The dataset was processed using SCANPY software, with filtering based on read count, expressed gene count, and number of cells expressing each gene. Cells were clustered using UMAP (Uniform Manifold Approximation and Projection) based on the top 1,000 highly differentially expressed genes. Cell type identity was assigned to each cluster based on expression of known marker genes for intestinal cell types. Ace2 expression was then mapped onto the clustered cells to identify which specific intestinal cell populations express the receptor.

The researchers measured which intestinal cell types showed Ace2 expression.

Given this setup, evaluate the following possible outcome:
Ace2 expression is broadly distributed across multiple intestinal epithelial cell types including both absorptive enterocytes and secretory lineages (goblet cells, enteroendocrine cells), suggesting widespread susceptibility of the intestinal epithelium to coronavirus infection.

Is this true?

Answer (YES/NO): NO